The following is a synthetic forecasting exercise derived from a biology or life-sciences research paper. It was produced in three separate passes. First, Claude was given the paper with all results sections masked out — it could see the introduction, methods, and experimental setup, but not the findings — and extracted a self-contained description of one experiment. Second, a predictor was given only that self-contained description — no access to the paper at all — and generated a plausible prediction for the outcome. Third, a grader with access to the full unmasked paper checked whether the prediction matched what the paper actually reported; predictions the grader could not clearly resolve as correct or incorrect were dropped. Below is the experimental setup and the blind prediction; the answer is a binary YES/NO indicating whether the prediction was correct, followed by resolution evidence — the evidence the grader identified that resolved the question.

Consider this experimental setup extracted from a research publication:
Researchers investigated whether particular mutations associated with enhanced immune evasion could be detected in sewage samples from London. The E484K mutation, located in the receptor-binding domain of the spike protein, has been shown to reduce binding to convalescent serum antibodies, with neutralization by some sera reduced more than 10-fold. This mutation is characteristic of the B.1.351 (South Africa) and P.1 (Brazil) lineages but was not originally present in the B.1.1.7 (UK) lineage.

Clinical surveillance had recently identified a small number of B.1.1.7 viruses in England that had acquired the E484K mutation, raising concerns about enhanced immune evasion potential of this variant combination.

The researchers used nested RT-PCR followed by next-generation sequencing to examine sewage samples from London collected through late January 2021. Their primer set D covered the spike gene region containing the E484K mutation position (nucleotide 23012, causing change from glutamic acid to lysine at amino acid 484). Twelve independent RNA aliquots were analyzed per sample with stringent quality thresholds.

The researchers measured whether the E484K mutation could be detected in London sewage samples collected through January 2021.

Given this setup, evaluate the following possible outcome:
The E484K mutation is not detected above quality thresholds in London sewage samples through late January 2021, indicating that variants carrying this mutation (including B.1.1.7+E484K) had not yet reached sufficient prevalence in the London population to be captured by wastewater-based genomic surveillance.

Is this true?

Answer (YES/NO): YES